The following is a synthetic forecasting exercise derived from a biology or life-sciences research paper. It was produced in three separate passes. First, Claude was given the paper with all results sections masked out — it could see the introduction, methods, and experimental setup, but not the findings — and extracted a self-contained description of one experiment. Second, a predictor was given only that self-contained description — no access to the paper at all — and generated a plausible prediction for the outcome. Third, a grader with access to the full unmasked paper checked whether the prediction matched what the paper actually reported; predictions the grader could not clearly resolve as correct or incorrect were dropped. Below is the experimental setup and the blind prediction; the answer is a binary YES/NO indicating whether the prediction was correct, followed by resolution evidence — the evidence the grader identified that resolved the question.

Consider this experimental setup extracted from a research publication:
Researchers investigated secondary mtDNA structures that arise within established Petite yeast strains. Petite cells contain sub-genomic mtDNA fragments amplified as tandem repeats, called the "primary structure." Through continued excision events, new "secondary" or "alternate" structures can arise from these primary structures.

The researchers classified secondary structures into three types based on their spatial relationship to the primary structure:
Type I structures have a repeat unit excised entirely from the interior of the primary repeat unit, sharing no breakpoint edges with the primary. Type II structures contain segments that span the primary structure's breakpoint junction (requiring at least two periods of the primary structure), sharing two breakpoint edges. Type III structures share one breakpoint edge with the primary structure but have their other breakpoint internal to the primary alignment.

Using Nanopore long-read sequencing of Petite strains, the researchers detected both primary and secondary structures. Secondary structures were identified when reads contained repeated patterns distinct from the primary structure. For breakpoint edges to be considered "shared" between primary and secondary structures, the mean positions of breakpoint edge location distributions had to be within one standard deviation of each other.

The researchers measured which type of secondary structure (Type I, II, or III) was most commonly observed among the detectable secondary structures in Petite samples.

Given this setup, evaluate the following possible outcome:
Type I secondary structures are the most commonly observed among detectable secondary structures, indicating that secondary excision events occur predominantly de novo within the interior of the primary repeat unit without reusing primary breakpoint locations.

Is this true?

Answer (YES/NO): NO